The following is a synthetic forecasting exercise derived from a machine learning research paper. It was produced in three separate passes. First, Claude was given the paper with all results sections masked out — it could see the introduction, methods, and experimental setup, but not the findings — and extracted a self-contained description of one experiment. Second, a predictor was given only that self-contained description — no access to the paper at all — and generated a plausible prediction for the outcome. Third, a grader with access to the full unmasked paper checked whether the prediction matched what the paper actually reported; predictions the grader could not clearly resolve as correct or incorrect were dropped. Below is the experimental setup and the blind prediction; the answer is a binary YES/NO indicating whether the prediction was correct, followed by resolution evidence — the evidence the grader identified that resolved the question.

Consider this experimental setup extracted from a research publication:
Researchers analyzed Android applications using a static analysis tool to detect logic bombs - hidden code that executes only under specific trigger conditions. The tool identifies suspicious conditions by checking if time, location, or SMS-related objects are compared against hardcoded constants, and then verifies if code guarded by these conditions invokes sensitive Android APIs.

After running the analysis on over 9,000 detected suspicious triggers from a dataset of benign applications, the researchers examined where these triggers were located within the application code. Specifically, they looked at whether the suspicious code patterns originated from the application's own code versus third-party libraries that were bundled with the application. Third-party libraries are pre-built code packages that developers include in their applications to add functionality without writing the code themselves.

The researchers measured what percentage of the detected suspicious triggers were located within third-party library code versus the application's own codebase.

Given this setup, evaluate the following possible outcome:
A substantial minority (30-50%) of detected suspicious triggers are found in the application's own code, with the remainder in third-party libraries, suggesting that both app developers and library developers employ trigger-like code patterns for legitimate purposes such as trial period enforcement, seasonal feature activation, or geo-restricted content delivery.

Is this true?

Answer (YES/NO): NO